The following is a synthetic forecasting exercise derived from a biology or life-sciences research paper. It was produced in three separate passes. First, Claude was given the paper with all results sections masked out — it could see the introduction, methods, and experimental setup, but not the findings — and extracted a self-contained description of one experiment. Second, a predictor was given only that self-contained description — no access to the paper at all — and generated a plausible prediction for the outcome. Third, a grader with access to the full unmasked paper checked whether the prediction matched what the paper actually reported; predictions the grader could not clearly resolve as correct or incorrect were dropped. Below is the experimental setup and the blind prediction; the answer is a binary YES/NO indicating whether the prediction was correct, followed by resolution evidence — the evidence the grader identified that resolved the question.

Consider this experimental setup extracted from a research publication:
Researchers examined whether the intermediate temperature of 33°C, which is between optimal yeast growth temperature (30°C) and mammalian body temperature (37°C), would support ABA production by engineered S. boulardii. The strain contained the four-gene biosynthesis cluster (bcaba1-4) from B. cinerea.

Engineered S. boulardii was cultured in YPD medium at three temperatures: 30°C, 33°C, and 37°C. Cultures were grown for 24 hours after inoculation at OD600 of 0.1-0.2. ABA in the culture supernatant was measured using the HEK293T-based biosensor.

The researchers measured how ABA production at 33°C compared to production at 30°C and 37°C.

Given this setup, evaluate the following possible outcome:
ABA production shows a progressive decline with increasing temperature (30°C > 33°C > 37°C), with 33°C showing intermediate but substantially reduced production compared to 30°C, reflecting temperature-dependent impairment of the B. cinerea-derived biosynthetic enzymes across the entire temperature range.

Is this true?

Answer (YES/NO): NO